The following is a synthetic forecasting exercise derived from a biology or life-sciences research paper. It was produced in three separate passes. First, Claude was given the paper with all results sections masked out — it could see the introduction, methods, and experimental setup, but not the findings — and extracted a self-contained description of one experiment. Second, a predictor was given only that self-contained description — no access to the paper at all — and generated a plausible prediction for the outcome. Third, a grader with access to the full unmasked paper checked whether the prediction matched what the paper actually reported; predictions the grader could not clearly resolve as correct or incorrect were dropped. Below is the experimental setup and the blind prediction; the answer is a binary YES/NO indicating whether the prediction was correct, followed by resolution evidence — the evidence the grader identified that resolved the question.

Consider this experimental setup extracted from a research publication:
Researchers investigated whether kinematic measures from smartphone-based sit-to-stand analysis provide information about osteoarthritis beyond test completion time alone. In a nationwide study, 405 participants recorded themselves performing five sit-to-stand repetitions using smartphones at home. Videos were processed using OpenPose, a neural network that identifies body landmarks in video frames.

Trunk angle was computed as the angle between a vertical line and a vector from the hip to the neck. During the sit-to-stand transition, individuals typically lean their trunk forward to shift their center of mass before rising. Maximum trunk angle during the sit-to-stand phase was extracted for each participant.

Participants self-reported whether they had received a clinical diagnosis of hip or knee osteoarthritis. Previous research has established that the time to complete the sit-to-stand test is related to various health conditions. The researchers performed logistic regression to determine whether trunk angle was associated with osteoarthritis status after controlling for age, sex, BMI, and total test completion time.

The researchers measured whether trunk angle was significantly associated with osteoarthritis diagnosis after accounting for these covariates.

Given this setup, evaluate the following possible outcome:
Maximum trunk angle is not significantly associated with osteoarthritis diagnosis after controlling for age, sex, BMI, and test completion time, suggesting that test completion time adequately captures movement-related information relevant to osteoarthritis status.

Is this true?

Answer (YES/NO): NO